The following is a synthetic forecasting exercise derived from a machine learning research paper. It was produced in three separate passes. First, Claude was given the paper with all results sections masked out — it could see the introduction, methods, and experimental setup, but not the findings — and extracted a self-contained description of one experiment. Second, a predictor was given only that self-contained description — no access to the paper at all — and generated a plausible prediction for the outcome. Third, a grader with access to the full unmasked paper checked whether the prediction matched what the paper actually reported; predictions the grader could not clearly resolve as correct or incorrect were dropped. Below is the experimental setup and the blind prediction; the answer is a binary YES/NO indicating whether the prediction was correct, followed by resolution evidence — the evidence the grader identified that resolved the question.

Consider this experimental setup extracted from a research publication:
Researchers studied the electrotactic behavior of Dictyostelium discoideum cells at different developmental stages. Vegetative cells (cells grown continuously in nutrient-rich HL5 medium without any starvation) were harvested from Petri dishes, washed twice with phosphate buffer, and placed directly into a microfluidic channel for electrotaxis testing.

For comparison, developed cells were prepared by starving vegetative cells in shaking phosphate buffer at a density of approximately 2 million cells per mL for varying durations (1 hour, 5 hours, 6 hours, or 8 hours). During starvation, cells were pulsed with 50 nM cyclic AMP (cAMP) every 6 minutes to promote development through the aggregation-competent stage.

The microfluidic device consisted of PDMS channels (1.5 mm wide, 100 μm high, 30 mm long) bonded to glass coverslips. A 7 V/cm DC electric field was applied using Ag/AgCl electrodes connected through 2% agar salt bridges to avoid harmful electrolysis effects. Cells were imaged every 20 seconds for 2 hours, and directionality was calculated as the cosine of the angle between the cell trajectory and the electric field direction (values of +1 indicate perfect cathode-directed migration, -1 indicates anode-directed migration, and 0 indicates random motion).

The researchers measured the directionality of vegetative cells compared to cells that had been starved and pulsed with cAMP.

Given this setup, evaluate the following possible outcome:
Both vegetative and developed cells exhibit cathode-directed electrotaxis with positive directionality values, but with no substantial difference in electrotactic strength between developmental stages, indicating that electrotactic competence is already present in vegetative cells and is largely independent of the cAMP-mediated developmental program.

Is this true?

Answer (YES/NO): NO